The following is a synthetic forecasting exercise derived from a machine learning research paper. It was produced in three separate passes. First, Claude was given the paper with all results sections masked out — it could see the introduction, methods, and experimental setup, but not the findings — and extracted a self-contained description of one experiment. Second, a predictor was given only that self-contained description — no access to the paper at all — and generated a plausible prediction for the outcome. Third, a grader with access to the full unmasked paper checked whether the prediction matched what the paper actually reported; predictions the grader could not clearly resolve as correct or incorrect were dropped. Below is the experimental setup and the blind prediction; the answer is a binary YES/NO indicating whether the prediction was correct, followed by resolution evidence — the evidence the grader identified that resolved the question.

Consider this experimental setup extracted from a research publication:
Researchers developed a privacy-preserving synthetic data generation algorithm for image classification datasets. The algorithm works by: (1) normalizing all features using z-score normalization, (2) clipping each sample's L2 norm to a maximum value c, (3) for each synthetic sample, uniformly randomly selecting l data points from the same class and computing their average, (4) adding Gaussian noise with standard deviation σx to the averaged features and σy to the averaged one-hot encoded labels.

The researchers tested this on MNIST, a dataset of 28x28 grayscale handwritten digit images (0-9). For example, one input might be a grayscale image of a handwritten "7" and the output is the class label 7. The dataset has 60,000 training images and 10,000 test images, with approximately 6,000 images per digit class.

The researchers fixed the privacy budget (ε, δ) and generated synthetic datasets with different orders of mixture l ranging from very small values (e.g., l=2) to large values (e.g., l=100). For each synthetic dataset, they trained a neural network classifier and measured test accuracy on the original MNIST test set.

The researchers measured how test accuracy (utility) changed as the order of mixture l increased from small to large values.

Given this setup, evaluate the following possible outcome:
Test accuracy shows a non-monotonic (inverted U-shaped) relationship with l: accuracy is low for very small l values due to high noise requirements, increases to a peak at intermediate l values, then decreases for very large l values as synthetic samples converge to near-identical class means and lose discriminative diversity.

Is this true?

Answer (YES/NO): YES